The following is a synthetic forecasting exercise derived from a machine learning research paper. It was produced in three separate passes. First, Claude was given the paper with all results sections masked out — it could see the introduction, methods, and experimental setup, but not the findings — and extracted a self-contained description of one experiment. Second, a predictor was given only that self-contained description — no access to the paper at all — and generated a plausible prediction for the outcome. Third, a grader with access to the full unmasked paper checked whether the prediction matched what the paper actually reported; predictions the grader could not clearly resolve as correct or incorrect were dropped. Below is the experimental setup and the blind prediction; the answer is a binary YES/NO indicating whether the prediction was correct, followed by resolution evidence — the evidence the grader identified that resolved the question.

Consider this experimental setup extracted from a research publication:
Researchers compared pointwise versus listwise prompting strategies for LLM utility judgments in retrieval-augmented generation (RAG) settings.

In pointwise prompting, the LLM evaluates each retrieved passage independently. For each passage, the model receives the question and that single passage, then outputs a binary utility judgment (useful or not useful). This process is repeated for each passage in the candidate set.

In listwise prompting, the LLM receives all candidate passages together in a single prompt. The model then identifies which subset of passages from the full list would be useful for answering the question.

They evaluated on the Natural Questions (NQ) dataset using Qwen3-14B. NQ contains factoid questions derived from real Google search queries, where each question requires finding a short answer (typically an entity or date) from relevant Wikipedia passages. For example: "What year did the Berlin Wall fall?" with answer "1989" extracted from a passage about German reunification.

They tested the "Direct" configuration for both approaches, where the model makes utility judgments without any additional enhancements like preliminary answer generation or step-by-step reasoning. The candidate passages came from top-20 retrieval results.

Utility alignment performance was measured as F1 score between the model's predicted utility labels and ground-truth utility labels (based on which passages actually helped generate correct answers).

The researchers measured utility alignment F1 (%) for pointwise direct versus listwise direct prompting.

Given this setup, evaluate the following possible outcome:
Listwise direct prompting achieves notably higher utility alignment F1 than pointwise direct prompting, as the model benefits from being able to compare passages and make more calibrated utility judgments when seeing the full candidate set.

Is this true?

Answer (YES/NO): YES